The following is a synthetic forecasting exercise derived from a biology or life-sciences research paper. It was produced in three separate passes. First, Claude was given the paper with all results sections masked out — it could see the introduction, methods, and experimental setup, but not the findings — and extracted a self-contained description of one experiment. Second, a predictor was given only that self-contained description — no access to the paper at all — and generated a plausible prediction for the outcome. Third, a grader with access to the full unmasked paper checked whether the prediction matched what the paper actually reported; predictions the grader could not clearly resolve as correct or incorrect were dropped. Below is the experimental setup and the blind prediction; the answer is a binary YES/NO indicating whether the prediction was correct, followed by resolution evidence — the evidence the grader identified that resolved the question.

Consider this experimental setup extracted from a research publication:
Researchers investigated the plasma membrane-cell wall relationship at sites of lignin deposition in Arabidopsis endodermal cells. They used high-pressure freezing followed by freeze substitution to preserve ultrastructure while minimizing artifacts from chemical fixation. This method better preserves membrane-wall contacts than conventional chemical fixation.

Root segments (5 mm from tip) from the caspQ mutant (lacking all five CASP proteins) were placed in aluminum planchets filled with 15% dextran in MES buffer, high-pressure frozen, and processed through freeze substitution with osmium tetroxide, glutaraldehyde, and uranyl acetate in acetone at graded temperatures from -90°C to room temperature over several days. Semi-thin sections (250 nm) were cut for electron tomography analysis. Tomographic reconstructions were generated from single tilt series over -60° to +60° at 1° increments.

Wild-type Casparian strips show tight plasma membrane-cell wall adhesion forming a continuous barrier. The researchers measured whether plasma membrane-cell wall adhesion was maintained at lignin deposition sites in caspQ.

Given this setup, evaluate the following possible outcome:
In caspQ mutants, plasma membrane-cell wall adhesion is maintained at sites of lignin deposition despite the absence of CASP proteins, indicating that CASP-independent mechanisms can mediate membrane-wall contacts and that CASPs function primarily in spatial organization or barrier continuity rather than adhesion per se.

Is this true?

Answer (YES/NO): NO